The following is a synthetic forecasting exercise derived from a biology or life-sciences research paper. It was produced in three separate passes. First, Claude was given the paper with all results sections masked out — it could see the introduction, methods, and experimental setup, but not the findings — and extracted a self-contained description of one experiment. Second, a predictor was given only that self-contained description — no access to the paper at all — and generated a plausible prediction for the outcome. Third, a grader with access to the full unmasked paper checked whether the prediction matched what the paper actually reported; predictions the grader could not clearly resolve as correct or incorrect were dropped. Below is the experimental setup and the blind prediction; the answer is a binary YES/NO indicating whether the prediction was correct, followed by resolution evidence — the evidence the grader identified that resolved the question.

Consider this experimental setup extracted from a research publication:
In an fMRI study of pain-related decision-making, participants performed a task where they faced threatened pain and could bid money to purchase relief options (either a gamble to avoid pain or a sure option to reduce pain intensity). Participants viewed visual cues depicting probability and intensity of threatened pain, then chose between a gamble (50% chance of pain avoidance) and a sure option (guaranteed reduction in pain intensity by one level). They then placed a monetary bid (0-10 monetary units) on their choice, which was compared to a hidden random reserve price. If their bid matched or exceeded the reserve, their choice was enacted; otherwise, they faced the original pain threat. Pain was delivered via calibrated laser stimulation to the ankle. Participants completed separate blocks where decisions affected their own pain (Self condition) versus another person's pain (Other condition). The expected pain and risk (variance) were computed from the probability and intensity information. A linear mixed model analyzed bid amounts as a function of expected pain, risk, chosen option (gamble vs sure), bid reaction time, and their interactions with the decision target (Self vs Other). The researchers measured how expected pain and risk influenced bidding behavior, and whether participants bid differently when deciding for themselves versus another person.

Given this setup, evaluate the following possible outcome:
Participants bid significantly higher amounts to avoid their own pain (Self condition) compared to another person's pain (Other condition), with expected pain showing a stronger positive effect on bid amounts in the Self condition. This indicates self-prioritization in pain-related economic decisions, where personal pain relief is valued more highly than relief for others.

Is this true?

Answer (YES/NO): NO